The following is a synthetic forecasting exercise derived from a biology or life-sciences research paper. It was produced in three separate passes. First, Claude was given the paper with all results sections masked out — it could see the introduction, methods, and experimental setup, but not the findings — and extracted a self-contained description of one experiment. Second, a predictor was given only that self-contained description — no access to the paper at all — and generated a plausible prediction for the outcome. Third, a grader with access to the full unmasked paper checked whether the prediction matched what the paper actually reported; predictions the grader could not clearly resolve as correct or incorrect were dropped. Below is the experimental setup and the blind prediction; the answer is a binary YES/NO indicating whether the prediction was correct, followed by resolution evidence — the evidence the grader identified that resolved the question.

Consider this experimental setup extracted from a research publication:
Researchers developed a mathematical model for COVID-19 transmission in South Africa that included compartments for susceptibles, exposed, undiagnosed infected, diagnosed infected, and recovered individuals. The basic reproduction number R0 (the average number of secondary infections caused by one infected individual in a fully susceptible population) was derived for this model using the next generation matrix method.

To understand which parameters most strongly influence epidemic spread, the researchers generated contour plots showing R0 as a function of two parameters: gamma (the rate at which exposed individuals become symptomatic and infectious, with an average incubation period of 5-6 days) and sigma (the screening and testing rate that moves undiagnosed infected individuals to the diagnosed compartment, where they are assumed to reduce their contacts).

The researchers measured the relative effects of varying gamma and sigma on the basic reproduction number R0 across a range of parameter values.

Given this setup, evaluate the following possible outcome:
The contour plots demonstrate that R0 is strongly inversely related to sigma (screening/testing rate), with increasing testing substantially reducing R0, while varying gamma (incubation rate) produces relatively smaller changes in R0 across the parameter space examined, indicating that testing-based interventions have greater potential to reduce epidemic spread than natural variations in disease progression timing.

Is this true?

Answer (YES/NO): YES